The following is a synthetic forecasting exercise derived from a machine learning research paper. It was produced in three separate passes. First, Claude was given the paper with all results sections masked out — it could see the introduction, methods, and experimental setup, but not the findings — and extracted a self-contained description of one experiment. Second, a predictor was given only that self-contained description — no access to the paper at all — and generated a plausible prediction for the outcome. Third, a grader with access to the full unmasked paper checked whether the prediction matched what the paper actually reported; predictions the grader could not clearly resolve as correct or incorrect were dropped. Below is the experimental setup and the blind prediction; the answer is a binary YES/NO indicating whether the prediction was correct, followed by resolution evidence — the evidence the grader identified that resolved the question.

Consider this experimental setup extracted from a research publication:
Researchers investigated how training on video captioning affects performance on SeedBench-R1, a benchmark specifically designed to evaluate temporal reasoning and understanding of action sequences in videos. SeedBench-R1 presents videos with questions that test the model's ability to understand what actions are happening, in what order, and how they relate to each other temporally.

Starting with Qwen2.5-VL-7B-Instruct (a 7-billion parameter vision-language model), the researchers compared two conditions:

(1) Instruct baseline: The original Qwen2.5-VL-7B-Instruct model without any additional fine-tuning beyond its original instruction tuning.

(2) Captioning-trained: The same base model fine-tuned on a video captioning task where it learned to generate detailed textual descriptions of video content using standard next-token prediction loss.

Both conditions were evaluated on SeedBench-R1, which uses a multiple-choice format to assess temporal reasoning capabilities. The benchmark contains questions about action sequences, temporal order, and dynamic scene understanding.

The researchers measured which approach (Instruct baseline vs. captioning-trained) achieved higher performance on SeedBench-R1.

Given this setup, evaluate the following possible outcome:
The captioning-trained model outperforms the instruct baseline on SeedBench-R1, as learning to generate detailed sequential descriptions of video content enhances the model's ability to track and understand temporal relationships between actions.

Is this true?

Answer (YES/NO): NO